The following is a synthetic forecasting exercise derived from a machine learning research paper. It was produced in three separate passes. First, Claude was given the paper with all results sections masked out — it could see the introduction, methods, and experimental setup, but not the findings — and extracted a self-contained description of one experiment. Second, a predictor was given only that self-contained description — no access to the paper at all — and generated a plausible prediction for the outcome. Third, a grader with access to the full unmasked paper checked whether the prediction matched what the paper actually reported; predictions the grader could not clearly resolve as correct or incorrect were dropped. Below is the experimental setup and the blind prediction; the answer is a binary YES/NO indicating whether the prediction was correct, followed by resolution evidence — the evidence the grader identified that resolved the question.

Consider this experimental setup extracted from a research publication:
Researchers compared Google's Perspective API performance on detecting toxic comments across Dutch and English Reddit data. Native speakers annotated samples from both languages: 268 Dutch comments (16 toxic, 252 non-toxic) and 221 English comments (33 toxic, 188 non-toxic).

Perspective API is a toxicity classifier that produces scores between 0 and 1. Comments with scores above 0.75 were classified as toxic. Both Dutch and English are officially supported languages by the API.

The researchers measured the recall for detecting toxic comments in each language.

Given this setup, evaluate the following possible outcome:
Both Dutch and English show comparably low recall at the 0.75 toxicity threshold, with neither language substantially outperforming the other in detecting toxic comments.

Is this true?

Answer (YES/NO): NO